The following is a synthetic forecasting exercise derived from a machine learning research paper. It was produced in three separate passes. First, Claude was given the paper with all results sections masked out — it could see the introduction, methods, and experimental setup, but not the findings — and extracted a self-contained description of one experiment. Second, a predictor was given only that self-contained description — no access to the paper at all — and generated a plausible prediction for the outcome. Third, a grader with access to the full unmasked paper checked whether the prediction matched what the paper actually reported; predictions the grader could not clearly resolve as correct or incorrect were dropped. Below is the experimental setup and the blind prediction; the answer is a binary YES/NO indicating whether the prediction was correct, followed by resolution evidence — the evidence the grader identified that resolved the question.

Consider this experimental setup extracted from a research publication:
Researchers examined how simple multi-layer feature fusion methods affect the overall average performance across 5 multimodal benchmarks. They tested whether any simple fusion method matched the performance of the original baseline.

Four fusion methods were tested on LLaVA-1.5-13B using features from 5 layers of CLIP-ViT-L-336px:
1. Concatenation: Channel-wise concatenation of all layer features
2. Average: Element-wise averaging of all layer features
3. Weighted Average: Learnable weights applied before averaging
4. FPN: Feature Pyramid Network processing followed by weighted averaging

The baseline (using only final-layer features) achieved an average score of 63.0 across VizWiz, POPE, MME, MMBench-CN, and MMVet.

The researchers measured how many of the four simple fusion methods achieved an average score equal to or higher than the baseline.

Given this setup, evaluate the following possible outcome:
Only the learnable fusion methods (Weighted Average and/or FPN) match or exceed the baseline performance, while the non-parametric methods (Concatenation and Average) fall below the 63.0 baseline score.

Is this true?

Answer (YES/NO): NO